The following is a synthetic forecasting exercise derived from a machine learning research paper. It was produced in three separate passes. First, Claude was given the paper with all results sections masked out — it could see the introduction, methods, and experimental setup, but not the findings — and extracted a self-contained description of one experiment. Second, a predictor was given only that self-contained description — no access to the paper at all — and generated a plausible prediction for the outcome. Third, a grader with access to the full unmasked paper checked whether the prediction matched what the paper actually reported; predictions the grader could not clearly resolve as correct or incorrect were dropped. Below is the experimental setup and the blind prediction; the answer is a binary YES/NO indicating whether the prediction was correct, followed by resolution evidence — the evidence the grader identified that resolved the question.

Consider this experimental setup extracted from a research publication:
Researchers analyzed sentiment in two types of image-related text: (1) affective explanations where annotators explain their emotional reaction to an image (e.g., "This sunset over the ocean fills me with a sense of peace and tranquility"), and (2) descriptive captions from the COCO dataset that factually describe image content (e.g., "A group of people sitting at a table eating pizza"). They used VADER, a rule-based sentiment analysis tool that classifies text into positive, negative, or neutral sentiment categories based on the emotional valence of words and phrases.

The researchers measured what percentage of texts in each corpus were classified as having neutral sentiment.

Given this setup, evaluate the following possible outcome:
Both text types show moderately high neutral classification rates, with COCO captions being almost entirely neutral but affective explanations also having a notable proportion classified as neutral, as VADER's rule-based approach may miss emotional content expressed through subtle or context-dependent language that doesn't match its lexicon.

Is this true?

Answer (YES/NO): NO